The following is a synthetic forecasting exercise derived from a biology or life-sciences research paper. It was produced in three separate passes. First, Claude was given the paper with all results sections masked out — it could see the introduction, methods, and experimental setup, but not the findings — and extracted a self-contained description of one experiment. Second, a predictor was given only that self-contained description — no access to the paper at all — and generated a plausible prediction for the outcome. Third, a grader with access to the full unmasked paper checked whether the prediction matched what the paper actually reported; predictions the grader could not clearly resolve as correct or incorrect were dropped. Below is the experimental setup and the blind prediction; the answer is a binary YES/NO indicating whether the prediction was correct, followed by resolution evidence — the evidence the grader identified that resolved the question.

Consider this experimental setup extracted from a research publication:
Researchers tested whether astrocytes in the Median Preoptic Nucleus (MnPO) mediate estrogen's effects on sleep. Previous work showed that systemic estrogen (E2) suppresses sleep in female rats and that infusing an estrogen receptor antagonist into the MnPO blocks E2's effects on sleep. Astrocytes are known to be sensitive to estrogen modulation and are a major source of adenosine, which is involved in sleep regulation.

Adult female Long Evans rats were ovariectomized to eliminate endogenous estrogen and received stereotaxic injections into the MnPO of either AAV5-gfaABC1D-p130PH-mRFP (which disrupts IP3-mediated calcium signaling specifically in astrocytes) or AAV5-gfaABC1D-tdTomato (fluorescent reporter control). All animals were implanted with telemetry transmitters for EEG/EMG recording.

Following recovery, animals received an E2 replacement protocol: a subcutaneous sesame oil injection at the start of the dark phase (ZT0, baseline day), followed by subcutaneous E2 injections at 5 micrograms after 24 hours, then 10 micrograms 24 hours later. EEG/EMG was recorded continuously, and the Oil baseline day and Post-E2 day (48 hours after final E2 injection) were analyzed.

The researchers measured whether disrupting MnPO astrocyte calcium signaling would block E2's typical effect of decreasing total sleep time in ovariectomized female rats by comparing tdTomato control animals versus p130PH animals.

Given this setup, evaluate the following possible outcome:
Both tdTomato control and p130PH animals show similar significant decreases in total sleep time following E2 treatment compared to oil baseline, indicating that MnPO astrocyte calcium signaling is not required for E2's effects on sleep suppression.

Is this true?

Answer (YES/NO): YES